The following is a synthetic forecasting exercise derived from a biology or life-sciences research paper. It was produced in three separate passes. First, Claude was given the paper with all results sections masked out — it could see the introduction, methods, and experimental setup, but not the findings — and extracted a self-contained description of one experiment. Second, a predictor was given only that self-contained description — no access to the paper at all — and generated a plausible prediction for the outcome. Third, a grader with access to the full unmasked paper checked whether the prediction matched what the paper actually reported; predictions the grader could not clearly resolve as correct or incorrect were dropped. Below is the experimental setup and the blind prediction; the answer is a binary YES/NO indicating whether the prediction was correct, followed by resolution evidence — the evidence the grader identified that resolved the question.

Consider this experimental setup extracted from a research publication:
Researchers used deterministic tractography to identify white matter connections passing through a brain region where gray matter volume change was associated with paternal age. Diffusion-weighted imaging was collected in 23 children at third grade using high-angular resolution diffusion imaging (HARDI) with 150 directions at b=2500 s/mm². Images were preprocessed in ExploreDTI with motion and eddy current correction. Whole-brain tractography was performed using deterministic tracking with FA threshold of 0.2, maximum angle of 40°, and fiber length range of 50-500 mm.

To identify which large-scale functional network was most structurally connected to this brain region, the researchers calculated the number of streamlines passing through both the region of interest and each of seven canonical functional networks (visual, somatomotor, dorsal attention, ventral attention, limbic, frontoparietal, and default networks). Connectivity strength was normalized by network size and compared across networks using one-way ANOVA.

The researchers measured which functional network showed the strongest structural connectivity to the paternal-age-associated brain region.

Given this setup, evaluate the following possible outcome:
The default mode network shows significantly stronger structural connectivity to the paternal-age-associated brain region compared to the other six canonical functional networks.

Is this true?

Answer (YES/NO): NO